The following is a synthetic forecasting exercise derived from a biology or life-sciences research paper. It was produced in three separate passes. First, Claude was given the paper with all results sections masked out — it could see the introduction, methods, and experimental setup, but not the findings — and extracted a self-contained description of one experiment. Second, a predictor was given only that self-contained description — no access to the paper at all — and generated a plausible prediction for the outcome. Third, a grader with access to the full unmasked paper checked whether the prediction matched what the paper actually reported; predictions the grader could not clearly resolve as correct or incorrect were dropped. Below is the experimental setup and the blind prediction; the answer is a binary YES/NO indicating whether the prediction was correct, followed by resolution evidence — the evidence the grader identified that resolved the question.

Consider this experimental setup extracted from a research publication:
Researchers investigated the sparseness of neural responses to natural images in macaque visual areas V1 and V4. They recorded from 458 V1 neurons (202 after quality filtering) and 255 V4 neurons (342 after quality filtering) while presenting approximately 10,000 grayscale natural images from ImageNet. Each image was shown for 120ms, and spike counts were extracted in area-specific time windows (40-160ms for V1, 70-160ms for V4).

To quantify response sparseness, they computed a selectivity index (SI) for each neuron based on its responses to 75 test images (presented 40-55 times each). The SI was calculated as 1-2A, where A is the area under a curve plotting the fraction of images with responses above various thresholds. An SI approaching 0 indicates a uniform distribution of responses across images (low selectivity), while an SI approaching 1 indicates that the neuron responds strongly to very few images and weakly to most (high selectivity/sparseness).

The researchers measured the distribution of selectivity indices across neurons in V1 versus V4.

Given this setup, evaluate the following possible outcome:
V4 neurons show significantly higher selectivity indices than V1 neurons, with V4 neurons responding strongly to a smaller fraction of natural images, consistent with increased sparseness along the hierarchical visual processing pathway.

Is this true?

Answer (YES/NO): YES